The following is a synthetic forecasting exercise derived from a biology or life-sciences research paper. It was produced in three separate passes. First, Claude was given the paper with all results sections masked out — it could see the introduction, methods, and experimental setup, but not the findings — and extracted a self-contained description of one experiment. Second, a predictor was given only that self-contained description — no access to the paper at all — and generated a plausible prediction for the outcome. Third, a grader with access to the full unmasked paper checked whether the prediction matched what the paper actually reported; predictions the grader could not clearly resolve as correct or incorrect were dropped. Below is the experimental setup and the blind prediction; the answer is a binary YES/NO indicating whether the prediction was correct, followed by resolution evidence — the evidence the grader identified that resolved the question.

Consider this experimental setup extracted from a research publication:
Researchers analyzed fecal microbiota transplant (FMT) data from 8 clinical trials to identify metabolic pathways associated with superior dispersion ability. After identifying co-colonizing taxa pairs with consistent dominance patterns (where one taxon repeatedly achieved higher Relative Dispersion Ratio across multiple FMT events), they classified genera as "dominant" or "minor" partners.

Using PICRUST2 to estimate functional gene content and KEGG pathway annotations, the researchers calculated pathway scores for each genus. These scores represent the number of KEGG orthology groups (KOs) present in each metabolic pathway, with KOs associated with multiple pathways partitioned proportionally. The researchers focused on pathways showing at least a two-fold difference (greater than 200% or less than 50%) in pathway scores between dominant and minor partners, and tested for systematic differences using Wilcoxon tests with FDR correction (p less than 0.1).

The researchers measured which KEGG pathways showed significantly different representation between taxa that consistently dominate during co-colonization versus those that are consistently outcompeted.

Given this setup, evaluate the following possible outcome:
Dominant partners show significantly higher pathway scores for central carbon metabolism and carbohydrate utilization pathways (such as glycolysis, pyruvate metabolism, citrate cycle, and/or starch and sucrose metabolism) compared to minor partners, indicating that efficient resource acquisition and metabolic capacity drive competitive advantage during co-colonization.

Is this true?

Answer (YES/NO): NO